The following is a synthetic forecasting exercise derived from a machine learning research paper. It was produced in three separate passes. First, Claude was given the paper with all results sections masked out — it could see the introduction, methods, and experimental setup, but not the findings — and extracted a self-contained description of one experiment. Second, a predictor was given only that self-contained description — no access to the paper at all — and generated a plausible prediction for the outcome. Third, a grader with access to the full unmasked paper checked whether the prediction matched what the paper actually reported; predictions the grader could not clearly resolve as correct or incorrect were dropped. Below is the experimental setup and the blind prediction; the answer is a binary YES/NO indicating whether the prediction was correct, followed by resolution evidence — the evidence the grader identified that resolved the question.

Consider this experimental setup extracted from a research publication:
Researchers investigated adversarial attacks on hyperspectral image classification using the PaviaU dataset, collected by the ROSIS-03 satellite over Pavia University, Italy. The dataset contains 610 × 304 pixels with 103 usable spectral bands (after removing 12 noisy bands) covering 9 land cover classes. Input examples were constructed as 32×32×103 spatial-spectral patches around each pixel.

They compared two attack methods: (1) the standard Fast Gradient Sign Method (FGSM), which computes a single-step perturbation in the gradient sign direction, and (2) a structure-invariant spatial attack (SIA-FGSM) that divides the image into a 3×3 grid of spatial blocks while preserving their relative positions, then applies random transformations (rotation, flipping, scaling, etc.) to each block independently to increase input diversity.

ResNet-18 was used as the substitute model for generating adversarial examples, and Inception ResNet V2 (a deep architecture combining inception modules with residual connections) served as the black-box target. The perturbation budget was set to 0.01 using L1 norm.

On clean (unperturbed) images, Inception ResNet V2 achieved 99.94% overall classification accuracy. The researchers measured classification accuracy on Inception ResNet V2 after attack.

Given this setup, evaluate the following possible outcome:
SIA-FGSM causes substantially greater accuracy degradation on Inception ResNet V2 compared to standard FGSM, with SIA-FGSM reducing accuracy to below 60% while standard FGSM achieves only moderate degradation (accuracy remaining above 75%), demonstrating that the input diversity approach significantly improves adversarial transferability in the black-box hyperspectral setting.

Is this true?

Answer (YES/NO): NO